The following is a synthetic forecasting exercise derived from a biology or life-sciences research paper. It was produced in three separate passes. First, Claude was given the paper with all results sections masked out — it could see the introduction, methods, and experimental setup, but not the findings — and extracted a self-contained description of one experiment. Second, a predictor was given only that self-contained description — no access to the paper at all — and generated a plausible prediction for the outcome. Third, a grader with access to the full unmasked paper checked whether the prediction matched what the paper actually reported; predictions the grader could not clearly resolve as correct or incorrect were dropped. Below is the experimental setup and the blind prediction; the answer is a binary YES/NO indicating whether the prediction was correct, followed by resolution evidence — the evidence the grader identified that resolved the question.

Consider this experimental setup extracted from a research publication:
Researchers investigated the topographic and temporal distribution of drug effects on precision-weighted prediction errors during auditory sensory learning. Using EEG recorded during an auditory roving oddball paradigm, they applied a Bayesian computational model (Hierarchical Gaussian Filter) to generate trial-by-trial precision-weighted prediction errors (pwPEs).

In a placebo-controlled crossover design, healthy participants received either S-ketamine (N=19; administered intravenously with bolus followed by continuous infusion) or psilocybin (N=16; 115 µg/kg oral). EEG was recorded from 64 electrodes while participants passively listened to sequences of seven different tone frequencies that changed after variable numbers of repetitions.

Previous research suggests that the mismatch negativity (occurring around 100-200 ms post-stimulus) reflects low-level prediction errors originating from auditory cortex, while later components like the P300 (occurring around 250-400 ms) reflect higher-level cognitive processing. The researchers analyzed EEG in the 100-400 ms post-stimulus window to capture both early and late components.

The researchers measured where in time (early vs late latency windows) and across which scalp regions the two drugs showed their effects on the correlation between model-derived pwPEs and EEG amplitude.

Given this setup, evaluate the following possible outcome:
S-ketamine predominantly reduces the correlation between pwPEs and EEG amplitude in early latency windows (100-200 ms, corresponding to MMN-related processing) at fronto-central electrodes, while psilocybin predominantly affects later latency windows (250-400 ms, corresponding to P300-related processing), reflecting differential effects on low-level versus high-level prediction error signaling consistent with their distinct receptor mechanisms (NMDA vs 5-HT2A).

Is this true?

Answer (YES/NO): NO